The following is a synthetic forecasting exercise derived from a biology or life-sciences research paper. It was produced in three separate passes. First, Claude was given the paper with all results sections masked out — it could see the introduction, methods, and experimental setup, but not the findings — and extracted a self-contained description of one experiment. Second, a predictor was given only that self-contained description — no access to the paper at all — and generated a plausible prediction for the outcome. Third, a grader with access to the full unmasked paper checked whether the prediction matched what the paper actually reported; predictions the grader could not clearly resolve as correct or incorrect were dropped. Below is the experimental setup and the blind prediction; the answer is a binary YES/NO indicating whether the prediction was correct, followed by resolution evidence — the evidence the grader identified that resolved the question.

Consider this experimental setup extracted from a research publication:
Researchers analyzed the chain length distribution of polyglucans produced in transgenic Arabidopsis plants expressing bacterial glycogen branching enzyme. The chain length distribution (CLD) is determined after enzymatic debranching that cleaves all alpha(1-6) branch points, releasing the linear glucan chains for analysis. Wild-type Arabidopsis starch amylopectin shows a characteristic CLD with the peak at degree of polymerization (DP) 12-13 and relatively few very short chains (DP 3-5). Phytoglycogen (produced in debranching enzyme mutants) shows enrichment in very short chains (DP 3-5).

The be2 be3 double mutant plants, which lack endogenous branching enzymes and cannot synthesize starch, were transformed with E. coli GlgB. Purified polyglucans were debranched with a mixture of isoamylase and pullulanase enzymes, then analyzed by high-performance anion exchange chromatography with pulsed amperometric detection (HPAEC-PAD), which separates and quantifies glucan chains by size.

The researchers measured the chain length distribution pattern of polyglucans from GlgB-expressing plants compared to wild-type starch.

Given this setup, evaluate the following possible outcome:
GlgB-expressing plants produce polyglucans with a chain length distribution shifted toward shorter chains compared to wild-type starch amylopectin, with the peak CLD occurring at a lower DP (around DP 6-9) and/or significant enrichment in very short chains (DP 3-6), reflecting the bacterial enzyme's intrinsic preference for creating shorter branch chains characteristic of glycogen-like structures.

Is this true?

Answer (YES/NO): NO